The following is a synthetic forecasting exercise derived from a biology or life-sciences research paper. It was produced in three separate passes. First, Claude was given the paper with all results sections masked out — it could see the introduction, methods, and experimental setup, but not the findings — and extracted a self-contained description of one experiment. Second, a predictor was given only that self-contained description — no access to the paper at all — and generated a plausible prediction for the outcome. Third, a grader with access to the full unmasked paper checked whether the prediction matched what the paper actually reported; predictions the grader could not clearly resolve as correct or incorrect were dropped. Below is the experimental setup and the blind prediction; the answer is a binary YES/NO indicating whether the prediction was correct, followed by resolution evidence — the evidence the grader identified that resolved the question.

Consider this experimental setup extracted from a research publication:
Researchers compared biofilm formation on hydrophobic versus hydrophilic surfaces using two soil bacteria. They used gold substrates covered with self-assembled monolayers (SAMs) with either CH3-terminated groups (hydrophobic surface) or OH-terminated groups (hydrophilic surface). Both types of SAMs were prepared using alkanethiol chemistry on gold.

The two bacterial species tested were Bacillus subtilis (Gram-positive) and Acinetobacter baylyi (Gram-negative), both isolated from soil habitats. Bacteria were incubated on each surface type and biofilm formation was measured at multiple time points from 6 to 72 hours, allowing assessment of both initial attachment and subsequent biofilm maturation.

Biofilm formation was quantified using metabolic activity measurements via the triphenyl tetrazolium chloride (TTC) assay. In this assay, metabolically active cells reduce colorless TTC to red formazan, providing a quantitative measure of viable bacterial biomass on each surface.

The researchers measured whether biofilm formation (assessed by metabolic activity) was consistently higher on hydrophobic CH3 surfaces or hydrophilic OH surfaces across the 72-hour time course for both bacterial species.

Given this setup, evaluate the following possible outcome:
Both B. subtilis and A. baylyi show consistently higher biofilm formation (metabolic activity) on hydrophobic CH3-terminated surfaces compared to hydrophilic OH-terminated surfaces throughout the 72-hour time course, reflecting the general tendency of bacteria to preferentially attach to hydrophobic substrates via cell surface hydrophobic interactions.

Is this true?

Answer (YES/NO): YES